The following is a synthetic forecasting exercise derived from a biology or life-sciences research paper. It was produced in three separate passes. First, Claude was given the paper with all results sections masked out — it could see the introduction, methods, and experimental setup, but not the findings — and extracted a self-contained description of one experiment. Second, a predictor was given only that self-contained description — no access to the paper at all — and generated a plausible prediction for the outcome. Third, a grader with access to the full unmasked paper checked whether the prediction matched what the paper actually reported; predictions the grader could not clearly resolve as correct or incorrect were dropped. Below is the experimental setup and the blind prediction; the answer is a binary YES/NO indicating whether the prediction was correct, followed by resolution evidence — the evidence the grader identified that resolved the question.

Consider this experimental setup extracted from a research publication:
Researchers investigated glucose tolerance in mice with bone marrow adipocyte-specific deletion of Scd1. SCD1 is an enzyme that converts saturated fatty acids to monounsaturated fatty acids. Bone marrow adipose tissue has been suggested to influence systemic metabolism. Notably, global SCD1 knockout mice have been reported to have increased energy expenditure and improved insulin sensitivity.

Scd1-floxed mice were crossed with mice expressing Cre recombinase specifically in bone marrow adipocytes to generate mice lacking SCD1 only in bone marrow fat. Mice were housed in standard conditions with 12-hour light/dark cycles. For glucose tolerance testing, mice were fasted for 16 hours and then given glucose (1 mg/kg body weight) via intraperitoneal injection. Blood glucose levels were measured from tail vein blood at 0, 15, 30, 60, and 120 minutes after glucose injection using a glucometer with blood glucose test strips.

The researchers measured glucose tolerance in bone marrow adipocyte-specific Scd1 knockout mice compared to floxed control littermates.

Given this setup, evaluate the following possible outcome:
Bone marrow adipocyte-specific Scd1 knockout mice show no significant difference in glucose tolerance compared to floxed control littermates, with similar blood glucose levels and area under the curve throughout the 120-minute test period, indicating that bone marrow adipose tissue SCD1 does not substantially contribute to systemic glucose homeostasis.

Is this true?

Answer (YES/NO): YES